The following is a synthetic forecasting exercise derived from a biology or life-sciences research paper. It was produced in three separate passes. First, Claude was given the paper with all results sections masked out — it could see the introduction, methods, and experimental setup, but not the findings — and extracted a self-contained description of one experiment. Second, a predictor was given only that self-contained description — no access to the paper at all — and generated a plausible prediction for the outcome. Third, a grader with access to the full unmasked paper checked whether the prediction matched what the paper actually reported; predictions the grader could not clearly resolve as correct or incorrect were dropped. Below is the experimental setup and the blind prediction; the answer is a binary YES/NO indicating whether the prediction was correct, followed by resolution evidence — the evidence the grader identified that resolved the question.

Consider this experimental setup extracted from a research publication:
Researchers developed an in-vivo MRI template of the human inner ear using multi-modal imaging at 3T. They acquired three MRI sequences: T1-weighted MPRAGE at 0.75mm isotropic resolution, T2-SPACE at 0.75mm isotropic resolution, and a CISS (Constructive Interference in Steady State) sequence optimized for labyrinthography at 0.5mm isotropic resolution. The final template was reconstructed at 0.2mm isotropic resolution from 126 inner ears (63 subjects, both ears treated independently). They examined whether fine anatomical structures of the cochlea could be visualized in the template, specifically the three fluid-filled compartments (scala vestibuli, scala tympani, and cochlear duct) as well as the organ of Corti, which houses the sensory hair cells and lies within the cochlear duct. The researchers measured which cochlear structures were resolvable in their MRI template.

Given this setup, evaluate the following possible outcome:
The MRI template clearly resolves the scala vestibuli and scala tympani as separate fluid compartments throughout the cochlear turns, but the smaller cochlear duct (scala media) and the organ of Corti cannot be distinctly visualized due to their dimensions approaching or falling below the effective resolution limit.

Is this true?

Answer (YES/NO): NO